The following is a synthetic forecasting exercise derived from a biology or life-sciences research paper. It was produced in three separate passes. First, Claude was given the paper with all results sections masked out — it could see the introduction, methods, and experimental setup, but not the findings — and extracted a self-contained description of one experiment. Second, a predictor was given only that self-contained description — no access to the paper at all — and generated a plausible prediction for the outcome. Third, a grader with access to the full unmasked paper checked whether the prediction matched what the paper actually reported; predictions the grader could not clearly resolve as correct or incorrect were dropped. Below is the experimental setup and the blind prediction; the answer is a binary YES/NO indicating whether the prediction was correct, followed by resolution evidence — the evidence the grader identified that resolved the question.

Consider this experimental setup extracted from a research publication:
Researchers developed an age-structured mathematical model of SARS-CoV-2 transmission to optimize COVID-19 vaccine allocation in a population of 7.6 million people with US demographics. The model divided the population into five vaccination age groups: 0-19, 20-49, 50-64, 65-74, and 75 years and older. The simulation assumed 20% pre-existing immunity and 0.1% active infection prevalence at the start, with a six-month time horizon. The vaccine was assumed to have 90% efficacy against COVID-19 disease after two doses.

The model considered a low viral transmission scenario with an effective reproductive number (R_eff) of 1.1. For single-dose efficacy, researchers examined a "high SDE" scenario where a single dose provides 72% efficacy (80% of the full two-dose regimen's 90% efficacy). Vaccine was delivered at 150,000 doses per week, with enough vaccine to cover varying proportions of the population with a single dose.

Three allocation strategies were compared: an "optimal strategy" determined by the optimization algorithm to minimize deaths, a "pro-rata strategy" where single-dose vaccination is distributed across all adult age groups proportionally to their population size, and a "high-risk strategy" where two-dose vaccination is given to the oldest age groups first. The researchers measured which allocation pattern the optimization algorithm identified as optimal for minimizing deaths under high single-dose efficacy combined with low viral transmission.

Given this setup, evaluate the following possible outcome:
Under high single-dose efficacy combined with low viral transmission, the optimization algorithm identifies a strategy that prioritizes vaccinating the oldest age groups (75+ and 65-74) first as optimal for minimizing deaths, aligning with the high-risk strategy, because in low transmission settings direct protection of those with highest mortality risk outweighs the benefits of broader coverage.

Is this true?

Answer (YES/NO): NO